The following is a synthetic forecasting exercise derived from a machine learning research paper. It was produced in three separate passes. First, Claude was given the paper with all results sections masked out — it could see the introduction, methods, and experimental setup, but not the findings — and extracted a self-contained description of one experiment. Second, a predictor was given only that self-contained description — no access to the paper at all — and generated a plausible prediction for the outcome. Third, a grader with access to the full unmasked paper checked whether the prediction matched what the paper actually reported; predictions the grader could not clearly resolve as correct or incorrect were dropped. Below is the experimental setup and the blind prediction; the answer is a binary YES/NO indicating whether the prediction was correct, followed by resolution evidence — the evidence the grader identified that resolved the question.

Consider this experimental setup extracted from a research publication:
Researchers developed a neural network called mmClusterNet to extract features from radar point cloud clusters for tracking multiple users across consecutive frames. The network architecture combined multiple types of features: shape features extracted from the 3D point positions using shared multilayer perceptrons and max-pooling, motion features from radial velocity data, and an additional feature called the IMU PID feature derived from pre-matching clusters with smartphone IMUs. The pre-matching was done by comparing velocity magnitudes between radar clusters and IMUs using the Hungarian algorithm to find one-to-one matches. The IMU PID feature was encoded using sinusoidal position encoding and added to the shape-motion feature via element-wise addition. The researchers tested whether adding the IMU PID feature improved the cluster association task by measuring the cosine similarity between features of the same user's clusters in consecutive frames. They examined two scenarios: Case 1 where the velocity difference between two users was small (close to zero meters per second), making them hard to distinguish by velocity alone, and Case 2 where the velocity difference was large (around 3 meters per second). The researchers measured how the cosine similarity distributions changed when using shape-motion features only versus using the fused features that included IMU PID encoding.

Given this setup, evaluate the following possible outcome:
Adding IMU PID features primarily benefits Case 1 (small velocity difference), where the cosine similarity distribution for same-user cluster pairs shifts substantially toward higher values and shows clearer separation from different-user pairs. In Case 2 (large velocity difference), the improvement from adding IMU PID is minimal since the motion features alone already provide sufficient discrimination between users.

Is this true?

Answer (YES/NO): NO